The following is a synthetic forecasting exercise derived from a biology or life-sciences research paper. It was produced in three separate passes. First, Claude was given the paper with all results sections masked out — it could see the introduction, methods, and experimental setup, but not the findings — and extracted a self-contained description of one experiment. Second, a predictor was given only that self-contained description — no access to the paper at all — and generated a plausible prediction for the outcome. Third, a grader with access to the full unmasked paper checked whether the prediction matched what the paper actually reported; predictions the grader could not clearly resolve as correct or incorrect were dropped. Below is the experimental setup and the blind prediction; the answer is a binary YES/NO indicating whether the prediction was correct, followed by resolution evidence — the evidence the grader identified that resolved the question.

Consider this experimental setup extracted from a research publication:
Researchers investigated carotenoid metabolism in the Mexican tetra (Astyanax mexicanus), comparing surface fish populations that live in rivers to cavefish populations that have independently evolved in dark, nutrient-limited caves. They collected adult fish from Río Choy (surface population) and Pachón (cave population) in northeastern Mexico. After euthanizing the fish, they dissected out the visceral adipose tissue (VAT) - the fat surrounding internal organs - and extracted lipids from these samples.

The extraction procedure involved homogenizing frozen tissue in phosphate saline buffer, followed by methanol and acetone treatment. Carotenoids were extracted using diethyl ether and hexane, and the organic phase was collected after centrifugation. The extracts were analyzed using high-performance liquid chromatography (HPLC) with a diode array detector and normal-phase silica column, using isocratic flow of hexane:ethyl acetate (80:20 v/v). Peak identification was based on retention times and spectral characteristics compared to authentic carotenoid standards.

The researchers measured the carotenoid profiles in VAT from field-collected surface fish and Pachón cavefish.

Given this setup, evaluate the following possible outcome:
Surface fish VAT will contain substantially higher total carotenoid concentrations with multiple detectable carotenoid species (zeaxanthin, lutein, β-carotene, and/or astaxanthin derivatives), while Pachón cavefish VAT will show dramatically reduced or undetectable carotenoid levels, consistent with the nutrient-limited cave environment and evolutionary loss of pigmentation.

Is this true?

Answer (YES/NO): NO